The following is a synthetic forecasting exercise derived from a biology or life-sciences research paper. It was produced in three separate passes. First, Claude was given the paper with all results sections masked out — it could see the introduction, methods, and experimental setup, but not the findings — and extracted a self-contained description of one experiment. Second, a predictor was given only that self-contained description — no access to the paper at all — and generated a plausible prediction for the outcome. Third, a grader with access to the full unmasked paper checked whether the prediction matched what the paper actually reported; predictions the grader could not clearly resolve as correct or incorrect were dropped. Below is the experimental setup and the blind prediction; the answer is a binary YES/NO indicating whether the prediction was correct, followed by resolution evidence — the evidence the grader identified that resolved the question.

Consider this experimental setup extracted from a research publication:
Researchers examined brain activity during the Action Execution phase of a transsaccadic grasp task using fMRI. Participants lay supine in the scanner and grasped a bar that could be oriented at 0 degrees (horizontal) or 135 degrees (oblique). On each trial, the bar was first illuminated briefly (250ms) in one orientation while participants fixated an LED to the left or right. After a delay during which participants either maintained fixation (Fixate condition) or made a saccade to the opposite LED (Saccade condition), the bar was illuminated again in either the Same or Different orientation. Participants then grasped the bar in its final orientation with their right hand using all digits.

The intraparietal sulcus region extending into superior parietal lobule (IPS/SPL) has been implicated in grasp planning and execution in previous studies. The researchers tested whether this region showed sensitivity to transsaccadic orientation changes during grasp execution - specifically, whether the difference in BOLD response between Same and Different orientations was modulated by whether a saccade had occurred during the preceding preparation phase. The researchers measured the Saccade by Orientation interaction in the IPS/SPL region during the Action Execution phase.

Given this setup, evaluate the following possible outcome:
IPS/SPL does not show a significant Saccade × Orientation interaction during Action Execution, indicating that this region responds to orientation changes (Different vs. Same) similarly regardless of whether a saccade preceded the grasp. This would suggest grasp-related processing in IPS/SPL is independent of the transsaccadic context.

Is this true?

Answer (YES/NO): NO